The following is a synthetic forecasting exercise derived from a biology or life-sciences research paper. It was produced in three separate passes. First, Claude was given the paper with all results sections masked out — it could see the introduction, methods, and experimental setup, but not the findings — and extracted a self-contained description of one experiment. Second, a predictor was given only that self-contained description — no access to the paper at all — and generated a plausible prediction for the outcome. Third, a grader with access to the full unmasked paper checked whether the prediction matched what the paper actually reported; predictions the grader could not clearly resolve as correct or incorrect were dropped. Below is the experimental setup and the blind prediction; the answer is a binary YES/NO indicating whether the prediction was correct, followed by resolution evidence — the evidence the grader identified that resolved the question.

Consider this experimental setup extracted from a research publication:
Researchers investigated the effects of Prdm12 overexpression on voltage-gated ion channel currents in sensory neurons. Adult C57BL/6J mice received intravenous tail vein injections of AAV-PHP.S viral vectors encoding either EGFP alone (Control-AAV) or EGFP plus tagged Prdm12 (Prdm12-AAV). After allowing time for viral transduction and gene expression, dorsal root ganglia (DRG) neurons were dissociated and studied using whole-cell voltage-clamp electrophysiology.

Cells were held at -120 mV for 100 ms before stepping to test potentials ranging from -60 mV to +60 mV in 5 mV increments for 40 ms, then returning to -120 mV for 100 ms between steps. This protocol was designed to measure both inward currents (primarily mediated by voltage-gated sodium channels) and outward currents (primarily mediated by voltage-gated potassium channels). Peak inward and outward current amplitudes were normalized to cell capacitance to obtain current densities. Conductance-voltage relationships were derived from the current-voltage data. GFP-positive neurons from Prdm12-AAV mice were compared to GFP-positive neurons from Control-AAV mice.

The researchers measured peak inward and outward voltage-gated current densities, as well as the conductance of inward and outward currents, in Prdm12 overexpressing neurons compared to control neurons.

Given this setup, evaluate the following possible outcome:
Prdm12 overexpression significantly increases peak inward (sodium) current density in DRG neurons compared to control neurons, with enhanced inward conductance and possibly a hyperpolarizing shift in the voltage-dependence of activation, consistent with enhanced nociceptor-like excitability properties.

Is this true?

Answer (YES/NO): NO